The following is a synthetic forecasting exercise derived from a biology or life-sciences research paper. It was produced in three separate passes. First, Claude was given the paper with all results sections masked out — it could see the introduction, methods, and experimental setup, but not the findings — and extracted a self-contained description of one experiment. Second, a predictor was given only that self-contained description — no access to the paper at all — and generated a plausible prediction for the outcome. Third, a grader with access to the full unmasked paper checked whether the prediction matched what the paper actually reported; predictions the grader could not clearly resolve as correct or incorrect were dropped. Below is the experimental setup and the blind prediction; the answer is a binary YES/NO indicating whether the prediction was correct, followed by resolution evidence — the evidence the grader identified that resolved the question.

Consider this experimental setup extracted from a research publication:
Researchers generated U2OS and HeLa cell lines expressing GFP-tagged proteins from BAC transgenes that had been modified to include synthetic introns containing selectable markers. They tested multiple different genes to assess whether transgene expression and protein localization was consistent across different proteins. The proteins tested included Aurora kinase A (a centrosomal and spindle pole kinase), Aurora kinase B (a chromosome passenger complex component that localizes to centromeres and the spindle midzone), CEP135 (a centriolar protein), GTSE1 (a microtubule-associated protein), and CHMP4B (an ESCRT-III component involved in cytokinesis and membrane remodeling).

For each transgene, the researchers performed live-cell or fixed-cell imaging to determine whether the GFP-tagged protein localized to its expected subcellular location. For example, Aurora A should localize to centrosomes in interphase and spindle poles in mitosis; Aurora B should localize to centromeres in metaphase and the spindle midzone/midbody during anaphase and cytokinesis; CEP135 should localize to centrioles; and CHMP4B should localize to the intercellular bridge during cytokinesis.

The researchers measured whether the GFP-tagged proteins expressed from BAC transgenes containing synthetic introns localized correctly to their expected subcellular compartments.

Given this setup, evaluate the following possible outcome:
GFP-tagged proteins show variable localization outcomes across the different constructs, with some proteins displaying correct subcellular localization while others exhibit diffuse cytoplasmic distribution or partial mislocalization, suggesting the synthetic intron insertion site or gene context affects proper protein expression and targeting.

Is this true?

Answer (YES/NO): NO